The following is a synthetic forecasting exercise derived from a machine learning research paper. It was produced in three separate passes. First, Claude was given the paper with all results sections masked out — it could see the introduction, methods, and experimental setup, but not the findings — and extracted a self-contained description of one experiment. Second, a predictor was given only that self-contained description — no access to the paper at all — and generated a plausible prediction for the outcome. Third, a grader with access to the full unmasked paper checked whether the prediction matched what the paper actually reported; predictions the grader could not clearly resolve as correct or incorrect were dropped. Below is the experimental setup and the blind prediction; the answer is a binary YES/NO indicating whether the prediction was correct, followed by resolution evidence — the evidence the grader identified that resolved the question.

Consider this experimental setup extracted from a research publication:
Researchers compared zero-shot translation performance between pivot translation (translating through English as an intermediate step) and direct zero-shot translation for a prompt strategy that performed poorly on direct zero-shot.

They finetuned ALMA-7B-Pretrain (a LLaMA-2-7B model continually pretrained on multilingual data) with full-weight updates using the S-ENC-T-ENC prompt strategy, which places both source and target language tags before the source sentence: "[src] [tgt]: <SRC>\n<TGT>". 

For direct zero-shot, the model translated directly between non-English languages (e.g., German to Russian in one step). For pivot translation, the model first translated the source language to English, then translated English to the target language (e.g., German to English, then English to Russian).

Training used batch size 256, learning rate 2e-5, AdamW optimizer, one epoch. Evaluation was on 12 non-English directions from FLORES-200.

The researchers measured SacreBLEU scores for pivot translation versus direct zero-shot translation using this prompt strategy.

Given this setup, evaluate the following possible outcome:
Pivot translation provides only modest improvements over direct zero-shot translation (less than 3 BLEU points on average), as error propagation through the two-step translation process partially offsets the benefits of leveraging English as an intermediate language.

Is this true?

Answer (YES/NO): NO